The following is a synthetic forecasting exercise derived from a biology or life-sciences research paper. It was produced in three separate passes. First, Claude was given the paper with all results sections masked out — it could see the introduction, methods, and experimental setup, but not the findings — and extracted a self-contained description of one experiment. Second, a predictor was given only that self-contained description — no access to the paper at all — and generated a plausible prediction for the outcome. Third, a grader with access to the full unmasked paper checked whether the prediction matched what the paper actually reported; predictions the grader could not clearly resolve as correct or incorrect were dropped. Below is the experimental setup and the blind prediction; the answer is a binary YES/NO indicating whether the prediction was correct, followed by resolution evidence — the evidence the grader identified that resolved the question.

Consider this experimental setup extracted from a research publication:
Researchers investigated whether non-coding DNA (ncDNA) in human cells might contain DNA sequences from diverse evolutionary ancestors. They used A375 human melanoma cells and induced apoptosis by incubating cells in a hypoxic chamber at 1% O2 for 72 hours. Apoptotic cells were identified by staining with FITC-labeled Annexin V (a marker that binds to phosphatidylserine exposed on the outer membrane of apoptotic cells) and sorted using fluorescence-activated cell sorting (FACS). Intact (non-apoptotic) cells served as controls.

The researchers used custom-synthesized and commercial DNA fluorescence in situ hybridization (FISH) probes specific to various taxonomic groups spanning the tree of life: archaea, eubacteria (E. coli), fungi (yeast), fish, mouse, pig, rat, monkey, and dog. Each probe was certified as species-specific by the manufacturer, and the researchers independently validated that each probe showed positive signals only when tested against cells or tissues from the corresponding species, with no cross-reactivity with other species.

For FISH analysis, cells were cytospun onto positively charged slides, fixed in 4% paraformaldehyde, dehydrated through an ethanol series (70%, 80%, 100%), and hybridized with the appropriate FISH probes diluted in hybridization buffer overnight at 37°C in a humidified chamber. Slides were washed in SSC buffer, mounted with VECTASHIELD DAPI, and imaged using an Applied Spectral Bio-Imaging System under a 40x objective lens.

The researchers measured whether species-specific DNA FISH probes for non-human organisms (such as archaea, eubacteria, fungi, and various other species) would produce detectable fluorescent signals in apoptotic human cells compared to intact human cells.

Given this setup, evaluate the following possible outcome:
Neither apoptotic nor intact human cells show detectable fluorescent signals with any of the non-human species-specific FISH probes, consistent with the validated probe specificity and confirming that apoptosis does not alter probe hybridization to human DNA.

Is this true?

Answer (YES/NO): NO